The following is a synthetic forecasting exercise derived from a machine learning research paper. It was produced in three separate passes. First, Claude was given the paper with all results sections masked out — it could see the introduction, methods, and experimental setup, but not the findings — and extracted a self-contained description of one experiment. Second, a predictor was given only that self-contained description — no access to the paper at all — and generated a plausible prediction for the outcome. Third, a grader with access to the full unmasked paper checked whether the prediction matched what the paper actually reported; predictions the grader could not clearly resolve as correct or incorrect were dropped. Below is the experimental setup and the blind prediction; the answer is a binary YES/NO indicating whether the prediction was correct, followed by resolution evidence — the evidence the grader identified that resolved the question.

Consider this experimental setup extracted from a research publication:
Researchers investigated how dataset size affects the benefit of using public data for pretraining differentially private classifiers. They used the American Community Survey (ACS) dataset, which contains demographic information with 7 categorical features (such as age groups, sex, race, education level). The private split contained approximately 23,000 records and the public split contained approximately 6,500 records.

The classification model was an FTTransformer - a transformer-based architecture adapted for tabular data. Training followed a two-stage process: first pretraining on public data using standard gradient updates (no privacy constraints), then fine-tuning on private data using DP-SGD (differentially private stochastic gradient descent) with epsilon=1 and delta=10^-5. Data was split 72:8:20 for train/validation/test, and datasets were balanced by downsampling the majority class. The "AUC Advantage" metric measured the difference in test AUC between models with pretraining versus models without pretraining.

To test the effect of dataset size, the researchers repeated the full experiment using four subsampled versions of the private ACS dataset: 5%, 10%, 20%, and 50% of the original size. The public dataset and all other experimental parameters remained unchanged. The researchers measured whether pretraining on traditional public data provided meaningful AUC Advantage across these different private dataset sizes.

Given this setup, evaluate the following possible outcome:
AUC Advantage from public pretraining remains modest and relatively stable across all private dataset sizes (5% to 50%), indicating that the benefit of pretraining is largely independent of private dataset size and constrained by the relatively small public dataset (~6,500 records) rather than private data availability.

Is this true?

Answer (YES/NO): NO